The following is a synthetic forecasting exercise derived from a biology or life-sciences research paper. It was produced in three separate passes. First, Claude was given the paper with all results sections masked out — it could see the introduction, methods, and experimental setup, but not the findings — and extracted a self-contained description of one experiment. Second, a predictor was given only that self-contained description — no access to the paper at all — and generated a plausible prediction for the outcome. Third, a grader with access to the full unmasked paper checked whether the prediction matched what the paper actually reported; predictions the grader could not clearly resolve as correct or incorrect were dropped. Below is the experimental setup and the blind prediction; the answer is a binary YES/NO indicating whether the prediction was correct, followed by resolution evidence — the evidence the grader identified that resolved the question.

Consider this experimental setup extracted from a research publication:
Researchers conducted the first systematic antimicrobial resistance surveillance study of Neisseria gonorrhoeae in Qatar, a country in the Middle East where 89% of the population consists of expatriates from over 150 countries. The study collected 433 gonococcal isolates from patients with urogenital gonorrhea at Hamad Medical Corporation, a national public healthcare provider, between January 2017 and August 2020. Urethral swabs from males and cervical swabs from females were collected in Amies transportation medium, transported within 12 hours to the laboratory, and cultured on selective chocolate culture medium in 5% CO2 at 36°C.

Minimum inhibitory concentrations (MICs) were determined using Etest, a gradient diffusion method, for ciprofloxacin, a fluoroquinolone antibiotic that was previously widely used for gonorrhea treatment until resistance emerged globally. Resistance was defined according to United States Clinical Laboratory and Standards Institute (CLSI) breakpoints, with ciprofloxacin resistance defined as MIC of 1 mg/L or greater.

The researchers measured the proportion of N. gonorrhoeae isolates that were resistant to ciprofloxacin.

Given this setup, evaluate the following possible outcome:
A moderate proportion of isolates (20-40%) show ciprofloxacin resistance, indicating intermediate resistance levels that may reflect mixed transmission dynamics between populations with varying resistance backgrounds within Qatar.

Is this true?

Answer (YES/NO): NO